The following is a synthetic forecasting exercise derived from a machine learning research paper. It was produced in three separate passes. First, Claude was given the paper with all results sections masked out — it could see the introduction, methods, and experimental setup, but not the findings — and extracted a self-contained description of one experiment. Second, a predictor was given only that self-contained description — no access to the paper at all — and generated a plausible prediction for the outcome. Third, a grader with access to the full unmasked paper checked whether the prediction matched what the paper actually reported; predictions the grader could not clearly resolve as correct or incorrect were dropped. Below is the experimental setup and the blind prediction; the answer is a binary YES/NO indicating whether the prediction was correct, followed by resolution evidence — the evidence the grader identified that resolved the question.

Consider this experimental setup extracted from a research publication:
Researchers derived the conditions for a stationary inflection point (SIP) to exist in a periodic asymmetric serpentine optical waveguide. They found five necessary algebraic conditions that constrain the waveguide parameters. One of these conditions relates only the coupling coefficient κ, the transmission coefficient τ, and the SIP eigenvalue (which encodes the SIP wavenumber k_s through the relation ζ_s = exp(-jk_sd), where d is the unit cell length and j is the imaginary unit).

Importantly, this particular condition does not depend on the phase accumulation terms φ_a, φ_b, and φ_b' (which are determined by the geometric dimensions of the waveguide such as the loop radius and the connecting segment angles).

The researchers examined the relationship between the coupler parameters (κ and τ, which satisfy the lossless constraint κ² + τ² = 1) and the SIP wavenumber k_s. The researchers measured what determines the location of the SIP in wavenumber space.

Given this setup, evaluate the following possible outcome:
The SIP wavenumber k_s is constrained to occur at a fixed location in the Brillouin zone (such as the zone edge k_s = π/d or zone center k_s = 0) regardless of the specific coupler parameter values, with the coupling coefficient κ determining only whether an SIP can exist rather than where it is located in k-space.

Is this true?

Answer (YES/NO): NO